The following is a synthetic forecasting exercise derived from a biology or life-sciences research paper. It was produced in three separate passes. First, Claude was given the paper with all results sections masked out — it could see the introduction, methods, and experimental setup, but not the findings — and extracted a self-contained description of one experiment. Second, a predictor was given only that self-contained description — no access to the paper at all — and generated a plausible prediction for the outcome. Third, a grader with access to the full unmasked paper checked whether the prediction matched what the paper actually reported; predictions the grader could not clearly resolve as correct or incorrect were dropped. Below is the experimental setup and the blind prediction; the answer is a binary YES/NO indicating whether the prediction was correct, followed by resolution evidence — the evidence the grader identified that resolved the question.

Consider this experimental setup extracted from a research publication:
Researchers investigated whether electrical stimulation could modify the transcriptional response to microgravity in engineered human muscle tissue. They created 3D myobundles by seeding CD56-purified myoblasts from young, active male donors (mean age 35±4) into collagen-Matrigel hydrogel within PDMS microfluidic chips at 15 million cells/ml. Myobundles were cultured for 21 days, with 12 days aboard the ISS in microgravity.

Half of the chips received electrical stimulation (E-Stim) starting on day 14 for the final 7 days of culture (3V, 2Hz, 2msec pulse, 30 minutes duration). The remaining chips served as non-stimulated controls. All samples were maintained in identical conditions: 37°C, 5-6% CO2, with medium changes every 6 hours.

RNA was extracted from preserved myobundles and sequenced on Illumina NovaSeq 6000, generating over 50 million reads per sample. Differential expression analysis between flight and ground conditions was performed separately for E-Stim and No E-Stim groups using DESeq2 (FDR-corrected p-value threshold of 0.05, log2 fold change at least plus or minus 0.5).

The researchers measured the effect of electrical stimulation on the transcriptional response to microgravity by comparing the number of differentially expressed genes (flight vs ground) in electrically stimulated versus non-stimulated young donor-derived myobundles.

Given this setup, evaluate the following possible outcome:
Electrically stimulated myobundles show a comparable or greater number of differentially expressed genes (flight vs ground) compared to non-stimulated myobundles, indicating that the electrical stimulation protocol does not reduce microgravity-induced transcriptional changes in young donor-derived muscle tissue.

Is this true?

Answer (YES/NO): YES